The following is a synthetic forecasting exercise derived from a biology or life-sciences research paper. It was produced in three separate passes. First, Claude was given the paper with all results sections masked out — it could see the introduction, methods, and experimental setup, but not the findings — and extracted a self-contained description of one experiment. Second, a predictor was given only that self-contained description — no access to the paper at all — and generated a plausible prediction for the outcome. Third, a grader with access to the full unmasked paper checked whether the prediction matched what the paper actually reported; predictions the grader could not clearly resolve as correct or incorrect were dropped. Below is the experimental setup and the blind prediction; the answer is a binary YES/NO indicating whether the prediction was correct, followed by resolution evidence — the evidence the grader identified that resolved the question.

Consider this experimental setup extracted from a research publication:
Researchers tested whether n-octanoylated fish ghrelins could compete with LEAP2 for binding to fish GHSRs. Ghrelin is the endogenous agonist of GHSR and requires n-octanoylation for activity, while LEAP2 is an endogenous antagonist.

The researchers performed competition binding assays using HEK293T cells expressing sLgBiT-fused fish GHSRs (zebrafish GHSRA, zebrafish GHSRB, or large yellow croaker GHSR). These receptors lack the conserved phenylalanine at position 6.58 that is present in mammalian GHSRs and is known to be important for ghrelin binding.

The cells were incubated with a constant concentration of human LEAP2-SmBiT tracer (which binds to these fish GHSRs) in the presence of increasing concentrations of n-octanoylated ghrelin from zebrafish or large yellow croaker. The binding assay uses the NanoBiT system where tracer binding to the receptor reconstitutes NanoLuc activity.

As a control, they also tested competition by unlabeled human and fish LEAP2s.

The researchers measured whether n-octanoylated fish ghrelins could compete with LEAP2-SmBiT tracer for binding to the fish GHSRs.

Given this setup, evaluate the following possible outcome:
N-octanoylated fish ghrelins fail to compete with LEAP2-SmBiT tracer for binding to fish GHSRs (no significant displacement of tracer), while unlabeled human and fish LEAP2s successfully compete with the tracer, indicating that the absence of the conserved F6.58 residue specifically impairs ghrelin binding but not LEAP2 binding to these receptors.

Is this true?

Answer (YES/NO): YES